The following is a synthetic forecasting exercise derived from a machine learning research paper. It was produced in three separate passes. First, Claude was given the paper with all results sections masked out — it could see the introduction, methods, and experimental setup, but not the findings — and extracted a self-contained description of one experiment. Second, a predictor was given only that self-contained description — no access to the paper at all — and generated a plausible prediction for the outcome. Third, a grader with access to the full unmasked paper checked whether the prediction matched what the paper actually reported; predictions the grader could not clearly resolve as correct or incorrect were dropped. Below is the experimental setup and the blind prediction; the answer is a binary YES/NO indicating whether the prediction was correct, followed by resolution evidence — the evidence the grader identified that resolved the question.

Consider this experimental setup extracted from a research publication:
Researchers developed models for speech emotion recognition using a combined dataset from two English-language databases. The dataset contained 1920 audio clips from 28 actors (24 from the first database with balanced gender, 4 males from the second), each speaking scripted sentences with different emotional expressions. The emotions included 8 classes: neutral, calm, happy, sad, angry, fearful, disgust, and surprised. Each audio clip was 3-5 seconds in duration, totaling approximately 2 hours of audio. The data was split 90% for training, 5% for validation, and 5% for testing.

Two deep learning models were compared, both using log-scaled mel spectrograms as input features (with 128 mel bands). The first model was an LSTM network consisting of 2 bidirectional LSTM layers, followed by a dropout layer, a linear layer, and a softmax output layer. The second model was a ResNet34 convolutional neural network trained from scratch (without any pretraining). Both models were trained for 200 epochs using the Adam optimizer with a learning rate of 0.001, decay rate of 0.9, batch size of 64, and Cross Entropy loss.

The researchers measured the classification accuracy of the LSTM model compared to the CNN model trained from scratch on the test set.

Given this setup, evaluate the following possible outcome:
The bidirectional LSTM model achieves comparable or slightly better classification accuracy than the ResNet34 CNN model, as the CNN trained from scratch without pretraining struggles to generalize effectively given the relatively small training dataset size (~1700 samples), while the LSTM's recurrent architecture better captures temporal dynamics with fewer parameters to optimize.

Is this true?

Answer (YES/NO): NO